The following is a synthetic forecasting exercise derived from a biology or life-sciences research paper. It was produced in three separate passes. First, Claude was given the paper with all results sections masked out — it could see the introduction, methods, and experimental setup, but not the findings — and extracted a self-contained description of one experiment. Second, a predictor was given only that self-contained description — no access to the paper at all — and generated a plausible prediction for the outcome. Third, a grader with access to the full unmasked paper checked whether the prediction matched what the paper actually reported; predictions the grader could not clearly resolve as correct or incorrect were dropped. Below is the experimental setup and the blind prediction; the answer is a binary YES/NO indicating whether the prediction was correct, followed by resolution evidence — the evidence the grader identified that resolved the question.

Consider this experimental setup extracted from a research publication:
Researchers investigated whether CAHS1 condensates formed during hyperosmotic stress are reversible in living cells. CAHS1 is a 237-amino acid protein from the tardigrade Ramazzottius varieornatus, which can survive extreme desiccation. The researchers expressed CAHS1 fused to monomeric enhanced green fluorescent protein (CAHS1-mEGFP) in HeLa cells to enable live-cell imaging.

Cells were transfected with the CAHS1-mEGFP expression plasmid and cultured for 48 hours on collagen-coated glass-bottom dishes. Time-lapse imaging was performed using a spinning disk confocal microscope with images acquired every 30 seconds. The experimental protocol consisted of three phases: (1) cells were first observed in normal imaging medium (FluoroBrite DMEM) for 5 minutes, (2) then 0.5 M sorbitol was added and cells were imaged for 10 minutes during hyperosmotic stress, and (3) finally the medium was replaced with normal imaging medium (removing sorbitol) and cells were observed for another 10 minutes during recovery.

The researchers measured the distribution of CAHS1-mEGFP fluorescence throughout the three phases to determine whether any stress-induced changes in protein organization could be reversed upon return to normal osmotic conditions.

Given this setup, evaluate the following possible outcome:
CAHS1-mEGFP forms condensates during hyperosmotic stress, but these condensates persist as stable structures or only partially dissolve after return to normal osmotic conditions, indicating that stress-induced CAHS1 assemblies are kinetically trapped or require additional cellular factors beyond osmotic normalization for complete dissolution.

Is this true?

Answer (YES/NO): NO